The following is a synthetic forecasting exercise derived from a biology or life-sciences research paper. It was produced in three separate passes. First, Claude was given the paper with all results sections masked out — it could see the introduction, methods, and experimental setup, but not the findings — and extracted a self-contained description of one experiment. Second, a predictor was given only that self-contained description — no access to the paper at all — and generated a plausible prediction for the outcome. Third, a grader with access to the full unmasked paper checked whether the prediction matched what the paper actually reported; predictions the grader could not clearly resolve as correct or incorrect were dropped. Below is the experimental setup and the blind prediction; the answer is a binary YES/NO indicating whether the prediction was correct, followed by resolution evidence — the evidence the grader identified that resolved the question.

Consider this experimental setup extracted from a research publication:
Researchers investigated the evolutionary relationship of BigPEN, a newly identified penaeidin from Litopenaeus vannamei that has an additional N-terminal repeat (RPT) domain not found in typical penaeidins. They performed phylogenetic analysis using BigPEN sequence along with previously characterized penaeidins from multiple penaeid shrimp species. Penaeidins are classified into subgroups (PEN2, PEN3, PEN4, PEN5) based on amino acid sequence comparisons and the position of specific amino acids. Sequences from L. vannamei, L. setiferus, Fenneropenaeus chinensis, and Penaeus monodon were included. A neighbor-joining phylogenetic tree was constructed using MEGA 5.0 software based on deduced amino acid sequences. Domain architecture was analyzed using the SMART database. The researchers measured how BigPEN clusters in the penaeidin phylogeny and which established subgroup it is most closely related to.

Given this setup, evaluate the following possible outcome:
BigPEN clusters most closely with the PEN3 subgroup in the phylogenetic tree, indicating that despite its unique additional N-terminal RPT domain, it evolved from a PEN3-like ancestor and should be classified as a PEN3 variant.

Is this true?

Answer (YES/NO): NO